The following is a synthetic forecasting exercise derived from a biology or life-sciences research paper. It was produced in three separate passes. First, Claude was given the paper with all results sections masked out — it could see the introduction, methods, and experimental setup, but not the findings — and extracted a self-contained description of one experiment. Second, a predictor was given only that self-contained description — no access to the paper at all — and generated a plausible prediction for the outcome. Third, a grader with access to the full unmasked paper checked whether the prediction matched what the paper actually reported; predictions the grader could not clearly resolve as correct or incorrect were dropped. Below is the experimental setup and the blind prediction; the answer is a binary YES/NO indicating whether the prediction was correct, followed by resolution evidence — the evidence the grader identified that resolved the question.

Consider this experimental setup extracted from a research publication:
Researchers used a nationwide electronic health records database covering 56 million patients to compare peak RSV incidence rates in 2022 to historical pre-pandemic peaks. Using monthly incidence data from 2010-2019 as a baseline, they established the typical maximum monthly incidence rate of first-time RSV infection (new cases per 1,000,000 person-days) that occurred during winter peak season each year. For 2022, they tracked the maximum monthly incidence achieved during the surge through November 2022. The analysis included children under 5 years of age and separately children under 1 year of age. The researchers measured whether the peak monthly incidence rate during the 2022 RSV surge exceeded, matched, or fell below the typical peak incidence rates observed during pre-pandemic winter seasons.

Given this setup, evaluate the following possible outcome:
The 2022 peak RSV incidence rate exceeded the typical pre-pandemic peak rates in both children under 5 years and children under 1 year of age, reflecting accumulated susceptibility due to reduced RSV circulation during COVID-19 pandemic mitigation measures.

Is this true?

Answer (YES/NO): YES